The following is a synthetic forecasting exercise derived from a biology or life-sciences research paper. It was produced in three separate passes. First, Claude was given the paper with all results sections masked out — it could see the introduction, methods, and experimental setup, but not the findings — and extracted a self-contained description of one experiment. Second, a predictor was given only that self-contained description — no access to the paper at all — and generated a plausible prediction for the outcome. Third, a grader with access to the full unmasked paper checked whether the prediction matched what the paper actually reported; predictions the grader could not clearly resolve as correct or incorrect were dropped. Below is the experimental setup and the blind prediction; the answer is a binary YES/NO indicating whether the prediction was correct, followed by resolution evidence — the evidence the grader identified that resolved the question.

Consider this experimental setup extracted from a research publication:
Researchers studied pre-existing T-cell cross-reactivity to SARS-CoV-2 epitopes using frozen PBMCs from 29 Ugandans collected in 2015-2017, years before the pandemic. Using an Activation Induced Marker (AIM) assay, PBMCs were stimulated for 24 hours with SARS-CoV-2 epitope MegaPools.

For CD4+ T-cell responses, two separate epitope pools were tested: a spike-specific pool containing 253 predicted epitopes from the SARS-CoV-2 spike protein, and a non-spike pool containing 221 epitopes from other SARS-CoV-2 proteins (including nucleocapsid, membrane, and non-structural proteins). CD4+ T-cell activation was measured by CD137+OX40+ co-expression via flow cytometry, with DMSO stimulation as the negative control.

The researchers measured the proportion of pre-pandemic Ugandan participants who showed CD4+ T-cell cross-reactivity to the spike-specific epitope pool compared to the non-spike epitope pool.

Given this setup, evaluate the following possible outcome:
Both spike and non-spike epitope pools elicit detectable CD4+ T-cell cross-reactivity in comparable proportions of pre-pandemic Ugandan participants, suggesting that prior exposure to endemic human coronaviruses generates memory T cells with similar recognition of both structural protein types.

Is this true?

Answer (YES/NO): NO